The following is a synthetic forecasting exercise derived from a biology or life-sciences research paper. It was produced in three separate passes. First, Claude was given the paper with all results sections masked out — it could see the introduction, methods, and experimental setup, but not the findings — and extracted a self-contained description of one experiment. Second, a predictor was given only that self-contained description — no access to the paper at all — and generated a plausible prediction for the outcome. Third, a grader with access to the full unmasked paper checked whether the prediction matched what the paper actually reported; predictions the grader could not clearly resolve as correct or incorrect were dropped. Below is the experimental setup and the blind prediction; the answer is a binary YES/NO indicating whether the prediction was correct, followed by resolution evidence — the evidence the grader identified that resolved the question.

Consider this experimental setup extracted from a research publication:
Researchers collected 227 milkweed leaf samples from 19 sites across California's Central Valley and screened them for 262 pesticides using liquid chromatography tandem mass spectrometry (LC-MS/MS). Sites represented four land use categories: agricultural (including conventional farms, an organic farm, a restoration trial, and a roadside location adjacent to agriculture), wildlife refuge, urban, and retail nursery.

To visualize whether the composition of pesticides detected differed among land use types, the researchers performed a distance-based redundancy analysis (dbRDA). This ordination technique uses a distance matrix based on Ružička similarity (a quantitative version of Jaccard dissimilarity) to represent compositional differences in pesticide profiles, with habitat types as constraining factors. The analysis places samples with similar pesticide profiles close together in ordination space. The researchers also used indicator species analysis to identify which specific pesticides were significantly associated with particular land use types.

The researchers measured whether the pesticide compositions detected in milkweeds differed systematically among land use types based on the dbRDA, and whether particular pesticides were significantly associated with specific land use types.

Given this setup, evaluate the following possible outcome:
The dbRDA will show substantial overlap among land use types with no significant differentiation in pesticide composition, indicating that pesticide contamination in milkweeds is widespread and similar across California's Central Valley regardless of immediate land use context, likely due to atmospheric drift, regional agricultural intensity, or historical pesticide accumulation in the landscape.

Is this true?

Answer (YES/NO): NO